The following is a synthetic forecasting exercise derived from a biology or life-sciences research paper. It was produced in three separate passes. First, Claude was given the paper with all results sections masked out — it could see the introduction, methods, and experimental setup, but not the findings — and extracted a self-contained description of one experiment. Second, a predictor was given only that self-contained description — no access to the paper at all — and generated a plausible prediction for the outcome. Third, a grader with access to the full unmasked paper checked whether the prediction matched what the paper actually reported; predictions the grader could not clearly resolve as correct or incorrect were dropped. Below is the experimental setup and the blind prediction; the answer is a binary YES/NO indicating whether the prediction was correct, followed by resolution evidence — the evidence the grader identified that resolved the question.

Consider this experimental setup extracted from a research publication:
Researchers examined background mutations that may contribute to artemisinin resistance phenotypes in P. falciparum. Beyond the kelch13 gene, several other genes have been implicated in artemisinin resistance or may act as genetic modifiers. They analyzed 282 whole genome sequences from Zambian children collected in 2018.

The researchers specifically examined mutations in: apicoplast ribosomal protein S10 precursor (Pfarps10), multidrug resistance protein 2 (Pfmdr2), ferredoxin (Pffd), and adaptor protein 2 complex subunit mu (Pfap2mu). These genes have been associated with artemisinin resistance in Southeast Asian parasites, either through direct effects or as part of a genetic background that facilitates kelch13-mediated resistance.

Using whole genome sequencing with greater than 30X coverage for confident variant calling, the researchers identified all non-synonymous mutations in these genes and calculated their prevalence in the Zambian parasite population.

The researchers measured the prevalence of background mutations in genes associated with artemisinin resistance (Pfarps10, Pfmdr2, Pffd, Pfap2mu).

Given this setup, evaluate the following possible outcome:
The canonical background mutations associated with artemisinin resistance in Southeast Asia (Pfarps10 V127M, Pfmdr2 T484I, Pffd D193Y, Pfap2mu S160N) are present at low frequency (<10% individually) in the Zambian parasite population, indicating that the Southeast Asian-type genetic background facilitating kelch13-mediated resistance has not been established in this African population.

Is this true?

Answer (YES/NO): NO